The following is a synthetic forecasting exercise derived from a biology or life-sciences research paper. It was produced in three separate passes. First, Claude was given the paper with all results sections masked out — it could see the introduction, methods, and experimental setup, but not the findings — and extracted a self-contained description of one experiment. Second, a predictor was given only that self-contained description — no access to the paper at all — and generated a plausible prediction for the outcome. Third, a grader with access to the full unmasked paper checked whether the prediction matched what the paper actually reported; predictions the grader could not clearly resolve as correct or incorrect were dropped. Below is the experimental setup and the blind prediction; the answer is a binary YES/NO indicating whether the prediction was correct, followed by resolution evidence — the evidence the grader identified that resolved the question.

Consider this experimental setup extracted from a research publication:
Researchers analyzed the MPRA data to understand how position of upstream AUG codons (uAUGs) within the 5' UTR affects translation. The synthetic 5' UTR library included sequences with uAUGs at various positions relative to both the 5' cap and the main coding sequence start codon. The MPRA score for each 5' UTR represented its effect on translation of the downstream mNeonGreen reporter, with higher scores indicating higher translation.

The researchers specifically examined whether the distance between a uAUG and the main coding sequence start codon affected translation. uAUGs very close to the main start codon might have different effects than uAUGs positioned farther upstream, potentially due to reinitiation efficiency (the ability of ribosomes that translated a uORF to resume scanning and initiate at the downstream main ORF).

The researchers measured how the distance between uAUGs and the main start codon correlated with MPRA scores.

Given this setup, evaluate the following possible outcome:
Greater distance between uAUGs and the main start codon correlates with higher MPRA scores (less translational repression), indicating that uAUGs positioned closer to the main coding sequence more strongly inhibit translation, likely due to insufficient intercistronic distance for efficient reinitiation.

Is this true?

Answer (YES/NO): YES